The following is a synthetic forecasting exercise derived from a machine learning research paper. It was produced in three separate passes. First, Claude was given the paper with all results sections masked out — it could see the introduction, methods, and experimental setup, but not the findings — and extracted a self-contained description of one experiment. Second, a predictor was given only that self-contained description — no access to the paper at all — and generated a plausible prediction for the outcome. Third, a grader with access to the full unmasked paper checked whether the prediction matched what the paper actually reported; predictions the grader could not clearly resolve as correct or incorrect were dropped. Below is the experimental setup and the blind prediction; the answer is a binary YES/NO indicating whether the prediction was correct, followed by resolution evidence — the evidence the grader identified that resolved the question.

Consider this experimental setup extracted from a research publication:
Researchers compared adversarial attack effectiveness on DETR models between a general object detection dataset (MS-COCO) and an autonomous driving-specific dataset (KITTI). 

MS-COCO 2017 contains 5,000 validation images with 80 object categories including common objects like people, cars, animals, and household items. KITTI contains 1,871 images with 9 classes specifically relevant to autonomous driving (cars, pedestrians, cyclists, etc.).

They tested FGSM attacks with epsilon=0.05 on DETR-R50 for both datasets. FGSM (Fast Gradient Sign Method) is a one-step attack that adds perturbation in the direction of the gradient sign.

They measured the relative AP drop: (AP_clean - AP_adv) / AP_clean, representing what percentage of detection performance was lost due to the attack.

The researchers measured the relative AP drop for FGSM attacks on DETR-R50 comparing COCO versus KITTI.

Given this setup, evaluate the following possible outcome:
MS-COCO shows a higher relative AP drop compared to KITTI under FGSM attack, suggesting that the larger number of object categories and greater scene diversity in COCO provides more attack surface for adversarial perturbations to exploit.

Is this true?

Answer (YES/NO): NO